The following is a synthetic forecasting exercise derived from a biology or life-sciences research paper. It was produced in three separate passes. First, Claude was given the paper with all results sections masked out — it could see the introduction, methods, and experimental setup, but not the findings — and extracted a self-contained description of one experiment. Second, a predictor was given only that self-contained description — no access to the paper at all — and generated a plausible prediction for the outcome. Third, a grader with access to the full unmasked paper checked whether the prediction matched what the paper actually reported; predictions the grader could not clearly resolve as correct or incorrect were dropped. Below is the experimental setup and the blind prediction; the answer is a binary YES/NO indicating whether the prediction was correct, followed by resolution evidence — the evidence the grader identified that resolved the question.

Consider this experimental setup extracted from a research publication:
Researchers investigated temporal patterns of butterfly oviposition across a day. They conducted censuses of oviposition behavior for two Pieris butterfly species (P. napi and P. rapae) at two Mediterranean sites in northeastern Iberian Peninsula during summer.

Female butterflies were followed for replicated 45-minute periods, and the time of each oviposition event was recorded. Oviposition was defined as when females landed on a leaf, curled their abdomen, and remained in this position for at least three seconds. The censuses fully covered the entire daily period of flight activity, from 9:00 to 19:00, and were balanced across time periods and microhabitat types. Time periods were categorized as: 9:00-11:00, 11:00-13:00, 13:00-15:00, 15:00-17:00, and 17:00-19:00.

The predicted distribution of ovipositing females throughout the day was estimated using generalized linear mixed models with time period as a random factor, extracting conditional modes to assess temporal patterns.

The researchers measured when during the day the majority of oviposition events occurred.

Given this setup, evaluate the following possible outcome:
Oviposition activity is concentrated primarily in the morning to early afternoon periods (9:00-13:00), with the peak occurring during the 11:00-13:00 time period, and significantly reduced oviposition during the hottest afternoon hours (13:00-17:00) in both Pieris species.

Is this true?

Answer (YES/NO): NO